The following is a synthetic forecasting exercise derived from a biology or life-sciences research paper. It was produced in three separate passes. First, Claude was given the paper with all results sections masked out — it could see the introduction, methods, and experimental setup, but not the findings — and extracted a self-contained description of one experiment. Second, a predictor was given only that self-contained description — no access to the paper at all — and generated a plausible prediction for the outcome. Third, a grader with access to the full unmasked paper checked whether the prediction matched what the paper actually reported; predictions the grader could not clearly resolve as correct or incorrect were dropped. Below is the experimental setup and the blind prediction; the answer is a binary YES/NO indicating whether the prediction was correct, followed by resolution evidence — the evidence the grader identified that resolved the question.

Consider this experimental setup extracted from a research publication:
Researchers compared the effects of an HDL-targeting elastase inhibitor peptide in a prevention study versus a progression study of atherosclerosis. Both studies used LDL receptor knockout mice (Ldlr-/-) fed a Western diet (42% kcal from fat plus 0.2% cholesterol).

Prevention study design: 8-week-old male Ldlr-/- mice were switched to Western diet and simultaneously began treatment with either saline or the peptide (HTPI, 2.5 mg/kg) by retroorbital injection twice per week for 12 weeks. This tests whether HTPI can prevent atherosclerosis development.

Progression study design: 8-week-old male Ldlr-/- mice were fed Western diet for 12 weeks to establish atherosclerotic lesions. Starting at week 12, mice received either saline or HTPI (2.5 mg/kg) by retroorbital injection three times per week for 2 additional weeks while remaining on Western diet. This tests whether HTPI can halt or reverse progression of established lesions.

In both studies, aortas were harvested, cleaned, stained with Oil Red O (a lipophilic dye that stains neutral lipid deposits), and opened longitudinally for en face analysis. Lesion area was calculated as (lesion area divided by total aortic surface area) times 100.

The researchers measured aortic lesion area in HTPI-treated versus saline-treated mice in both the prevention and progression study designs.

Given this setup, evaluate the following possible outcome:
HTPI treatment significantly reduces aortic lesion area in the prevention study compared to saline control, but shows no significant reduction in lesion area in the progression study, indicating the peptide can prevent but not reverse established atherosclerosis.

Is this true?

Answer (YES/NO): NO